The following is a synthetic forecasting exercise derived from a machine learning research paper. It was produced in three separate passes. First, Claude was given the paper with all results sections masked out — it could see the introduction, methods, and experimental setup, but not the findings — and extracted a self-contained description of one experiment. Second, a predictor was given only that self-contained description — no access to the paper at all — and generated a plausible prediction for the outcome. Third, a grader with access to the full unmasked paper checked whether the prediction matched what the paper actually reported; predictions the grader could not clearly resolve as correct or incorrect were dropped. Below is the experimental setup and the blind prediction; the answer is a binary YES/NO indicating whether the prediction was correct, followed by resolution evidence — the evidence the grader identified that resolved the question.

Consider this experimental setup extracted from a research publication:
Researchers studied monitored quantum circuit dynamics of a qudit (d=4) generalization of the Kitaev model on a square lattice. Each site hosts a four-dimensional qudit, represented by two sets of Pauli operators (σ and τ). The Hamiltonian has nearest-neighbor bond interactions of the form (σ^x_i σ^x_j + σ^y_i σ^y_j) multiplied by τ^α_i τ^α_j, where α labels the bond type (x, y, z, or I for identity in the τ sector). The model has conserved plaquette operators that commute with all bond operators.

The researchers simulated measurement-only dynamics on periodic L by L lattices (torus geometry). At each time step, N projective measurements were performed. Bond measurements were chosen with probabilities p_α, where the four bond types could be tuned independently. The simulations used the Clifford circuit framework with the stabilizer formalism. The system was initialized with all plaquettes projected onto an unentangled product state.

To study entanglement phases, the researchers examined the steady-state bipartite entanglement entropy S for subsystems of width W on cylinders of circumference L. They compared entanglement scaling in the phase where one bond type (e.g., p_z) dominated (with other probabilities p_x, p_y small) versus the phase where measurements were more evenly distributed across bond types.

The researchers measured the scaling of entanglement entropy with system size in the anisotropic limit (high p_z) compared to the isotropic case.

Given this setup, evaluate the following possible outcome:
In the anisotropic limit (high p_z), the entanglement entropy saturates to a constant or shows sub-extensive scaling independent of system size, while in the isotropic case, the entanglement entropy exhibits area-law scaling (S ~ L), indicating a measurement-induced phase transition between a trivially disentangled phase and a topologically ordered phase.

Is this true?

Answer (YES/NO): NO